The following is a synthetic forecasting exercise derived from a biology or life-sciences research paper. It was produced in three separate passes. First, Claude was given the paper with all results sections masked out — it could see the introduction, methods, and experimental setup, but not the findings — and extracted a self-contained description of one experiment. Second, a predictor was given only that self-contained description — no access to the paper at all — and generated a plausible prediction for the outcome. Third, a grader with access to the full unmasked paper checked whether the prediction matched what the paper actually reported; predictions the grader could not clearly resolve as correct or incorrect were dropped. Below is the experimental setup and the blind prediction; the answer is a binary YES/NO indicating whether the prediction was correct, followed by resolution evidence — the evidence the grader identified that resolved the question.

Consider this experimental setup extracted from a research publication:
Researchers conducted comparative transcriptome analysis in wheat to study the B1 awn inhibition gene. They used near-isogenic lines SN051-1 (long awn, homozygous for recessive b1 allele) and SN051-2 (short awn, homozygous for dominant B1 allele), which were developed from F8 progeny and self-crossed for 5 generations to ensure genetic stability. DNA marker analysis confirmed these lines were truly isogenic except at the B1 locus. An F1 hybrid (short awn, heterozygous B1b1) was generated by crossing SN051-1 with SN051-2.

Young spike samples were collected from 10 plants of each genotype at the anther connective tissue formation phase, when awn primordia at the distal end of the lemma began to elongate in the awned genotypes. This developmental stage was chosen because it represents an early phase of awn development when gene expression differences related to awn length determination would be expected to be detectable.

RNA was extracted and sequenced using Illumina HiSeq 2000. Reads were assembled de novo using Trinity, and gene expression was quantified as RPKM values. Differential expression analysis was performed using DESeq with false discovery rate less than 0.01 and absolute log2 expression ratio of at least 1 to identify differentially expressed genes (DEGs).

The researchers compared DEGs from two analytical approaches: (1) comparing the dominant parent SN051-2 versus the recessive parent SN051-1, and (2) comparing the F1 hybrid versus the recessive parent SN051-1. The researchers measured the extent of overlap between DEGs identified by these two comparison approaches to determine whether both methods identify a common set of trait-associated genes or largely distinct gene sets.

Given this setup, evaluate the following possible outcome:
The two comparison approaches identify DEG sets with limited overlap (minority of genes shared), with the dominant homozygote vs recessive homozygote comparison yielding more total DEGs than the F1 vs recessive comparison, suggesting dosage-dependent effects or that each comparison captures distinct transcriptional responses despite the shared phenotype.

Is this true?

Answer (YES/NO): YES